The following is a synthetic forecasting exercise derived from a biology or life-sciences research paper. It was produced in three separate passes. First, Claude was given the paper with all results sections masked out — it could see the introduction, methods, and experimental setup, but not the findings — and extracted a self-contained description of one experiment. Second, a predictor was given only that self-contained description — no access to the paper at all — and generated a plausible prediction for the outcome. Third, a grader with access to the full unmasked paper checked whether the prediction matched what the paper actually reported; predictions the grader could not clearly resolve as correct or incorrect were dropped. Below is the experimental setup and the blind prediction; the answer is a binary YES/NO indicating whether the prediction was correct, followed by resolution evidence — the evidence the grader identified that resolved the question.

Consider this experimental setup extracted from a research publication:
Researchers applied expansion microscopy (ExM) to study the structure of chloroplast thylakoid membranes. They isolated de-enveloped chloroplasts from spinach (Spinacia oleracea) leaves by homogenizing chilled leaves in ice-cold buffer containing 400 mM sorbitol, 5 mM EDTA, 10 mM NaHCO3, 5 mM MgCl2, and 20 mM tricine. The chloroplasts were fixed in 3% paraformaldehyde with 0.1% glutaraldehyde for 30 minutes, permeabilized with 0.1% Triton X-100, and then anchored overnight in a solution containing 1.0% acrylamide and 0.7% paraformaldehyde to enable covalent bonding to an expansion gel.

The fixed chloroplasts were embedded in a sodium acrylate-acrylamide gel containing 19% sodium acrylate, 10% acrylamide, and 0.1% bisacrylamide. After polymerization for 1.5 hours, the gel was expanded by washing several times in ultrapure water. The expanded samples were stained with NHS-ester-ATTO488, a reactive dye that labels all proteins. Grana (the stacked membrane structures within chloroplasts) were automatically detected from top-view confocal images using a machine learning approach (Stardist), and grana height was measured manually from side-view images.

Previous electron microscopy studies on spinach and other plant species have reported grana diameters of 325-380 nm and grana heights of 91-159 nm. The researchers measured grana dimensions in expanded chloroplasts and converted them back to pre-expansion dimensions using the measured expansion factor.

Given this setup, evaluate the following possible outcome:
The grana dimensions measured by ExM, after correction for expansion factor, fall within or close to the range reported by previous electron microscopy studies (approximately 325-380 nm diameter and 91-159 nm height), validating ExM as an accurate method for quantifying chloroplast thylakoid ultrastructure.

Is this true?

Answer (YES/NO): NO